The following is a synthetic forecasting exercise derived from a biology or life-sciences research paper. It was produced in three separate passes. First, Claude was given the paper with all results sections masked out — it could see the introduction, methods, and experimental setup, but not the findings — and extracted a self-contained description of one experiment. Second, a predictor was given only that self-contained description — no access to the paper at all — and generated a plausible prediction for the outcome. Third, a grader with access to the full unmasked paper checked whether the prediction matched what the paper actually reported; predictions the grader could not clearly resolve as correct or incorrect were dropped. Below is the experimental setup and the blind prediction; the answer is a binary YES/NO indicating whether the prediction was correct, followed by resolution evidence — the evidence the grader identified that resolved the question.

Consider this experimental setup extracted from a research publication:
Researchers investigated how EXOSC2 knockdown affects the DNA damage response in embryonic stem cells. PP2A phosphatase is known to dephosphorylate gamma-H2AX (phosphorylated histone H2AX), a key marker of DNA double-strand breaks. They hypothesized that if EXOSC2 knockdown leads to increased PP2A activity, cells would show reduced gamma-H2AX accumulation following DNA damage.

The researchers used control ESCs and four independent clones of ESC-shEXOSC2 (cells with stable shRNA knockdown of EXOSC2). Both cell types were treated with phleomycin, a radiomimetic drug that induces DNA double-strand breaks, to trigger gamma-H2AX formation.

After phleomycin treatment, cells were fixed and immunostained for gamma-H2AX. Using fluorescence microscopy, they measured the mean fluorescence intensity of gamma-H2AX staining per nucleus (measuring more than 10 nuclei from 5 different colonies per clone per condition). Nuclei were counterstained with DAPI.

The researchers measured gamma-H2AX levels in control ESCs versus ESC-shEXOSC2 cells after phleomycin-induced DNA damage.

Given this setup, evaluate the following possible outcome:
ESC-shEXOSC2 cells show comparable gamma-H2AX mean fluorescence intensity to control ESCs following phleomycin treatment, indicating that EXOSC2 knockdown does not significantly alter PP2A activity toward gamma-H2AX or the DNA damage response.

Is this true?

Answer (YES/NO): NO